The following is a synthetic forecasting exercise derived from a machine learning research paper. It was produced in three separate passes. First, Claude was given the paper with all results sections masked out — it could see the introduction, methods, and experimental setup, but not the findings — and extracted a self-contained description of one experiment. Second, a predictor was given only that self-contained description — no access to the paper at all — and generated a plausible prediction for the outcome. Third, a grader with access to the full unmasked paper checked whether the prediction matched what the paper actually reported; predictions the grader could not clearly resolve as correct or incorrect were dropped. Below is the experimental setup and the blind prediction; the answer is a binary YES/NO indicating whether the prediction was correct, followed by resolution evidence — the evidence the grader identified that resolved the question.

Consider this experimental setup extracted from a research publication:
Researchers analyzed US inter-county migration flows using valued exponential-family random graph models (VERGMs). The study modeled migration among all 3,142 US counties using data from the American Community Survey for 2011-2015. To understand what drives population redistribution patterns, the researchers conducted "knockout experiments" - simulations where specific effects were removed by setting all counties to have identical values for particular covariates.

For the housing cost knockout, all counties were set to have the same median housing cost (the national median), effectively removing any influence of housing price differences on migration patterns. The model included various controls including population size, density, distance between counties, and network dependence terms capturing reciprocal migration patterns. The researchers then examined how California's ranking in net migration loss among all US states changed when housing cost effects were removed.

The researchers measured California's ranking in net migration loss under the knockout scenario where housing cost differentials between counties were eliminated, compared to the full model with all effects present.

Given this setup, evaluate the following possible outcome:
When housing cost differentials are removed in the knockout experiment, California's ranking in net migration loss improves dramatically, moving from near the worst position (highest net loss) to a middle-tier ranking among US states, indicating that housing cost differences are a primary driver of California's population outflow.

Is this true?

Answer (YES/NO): NO